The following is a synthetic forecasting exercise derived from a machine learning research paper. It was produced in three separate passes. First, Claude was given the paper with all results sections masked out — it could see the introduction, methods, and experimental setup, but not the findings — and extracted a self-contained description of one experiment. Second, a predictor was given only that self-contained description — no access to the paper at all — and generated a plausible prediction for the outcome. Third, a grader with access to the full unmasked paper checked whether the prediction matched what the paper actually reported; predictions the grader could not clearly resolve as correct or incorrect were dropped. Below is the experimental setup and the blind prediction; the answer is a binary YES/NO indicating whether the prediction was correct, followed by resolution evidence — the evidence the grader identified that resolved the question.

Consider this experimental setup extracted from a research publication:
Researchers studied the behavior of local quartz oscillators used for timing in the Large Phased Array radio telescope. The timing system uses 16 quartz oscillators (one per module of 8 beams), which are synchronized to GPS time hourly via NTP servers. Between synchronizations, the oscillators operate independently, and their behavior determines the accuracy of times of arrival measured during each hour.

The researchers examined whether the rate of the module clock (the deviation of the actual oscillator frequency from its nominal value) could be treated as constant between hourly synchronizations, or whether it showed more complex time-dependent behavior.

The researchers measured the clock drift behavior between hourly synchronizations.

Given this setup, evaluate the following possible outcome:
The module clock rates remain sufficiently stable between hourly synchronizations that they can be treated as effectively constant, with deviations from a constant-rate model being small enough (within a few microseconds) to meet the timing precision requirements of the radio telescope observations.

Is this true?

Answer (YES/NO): NO